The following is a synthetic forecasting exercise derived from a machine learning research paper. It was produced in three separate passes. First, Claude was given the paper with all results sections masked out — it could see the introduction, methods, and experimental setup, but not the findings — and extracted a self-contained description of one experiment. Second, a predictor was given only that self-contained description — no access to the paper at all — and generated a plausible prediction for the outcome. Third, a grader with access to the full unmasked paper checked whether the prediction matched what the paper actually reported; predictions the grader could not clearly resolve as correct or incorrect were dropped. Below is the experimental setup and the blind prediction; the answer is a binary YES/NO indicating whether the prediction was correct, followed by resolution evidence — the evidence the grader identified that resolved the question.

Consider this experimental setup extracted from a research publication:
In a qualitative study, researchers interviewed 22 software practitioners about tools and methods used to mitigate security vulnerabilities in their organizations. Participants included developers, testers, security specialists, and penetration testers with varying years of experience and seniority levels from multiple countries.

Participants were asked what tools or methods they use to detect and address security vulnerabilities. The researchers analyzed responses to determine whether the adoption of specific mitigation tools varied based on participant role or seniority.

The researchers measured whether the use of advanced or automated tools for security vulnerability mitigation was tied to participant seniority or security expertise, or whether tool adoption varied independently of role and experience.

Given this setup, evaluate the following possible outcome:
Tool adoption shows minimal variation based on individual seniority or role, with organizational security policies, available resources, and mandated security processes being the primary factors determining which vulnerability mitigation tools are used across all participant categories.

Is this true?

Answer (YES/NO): NO